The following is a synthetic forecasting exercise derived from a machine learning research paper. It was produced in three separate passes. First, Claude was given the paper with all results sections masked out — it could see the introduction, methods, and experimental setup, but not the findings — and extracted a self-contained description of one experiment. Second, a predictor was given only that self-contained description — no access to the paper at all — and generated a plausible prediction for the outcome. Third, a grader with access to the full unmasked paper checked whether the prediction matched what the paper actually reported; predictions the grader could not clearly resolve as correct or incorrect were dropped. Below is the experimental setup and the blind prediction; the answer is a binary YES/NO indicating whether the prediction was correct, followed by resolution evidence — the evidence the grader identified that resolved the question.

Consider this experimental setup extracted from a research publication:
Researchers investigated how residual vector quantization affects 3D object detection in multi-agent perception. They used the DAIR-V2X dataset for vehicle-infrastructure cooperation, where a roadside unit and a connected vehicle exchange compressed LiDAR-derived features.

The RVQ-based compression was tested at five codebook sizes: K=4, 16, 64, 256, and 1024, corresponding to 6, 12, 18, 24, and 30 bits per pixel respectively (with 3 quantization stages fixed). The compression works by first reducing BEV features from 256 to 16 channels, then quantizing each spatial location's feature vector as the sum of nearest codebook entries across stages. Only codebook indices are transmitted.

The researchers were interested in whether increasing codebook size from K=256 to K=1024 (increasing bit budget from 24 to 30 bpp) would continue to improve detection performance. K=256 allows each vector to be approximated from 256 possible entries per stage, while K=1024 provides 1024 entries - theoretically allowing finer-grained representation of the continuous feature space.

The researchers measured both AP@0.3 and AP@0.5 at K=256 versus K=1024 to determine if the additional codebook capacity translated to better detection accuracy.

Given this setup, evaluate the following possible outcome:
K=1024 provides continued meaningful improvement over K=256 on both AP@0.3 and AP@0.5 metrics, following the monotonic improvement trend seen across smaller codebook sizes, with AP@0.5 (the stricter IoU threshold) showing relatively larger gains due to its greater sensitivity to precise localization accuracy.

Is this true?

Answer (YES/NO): NO